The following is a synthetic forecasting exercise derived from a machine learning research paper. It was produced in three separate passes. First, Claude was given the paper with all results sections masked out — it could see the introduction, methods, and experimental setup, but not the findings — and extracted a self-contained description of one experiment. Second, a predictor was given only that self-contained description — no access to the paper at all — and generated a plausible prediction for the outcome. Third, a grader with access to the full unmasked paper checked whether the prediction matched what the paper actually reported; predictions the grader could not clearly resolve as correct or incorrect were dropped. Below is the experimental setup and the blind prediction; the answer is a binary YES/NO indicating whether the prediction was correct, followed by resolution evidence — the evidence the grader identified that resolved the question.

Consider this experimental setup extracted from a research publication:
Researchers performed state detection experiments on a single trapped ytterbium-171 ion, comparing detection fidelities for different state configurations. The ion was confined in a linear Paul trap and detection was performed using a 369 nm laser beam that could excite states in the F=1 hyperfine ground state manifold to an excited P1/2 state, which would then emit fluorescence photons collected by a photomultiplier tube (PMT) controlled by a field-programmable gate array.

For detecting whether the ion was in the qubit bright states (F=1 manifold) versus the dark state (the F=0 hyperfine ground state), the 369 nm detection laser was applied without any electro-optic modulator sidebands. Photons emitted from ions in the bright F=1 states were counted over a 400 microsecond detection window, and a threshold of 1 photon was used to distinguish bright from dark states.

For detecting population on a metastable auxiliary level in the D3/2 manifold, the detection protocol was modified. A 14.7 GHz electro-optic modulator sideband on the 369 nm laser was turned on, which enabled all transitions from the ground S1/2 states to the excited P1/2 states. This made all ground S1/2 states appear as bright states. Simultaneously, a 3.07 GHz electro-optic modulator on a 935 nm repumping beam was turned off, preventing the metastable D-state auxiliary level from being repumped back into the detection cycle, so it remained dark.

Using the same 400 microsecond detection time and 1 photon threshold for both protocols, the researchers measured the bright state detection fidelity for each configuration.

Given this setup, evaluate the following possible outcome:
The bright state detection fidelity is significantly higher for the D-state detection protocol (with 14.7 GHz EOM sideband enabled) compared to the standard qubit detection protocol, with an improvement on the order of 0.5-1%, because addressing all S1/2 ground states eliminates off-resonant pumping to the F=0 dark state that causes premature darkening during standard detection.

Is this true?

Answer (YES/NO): NO